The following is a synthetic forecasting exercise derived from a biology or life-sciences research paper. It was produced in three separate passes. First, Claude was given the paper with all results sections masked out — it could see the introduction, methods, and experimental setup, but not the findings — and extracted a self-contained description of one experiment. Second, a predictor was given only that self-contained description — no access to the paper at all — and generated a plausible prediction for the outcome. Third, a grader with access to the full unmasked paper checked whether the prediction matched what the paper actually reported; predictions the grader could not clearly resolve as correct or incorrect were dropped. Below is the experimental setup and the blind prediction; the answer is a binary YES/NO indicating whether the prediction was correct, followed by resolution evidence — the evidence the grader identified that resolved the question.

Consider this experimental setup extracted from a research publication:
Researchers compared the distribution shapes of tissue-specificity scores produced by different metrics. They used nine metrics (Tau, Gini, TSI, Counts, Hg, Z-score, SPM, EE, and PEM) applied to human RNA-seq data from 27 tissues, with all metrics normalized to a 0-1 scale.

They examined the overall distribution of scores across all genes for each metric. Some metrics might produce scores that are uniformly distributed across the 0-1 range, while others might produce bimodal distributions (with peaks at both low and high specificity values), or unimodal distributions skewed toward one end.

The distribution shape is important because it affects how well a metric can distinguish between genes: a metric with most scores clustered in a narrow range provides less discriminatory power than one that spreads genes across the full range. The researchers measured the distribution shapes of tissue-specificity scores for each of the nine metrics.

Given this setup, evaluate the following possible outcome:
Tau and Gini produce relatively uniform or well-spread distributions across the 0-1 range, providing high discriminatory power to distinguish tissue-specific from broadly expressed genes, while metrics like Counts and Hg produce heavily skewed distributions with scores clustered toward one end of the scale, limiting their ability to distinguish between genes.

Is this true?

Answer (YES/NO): NO